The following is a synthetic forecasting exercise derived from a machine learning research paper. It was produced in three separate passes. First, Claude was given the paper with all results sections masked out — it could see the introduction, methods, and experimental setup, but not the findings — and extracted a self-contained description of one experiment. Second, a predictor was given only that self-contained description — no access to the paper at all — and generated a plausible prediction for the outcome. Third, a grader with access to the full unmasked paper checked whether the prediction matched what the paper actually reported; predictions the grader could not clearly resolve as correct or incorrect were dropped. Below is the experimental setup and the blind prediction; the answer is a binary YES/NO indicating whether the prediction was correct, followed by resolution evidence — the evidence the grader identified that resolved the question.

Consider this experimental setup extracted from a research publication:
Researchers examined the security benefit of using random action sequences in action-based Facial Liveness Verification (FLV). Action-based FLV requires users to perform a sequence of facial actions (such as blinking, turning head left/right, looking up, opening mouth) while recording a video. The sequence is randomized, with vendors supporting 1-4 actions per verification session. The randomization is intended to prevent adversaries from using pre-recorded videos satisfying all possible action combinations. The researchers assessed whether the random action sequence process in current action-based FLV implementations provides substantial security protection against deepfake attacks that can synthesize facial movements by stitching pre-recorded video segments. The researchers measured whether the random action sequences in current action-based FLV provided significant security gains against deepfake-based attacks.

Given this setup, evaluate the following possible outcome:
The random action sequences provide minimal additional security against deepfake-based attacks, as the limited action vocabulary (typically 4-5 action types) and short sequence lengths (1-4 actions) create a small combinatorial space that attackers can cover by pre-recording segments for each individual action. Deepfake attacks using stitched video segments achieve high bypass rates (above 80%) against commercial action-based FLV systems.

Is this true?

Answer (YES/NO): NO